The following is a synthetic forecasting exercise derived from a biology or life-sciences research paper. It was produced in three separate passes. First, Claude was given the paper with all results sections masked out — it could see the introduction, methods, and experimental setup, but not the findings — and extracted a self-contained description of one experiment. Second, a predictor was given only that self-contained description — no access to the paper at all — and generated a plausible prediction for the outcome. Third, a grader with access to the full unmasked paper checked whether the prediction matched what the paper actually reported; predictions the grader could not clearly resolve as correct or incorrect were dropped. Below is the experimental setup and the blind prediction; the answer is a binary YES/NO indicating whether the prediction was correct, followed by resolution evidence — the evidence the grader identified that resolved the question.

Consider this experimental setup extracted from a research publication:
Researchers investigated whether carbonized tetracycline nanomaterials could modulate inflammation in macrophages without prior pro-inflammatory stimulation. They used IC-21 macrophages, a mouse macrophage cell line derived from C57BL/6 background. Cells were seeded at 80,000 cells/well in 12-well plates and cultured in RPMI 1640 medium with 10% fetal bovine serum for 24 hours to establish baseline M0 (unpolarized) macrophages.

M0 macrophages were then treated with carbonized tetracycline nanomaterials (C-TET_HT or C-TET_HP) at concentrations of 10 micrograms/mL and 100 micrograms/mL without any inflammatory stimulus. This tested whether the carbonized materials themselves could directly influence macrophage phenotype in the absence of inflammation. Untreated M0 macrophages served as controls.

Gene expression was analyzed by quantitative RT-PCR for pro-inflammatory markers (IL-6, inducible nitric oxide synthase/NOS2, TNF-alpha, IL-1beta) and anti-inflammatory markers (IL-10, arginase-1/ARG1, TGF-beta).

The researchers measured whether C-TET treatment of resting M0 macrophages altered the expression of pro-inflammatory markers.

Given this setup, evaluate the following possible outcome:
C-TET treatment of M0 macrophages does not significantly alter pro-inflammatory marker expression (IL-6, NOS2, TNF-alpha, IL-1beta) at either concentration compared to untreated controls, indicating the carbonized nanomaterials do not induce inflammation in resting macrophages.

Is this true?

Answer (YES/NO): YES